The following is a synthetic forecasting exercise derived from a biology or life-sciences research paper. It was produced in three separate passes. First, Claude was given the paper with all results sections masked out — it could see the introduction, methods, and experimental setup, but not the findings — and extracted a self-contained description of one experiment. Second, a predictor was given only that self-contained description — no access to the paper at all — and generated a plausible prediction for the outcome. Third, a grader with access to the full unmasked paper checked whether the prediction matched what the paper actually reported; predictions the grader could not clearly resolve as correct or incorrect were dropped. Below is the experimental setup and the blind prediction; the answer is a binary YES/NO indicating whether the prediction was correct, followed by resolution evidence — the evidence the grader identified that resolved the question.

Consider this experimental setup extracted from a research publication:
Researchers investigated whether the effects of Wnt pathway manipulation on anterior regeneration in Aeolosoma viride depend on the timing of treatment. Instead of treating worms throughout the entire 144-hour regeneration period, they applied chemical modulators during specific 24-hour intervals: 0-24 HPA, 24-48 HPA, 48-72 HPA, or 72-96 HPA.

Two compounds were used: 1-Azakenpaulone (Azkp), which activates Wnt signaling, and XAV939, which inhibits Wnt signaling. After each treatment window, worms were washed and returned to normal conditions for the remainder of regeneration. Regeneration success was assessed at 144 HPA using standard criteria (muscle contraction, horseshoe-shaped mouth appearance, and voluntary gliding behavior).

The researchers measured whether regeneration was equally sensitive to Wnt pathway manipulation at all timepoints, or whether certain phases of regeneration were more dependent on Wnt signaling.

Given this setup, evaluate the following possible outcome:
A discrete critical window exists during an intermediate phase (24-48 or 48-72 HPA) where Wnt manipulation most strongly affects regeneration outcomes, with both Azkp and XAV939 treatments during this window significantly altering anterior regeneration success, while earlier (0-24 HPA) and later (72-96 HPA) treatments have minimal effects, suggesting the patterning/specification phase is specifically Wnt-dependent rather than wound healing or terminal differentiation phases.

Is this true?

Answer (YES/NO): NO